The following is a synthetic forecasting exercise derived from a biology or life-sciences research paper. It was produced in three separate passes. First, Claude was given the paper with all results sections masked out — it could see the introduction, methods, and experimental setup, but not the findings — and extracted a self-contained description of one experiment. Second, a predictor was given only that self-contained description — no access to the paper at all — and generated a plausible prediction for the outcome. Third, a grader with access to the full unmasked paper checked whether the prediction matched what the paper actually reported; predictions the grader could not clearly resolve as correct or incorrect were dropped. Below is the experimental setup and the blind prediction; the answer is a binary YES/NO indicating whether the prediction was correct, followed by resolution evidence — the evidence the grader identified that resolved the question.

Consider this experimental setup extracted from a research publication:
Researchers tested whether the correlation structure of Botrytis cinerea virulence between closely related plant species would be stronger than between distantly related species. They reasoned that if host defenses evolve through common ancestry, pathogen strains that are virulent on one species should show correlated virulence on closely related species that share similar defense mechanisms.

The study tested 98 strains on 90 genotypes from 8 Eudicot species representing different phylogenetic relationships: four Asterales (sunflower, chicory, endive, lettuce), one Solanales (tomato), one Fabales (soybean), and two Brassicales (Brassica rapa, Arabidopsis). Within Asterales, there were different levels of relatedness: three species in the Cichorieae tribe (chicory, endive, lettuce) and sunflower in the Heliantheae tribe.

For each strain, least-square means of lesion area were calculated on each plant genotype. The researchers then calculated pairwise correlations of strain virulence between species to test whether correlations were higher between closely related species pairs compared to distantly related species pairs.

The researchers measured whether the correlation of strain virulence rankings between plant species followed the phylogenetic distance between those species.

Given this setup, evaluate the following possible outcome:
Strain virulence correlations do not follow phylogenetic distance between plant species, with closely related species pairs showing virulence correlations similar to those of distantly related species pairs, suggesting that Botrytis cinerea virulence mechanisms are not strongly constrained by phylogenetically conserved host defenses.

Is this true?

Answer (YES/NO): YES